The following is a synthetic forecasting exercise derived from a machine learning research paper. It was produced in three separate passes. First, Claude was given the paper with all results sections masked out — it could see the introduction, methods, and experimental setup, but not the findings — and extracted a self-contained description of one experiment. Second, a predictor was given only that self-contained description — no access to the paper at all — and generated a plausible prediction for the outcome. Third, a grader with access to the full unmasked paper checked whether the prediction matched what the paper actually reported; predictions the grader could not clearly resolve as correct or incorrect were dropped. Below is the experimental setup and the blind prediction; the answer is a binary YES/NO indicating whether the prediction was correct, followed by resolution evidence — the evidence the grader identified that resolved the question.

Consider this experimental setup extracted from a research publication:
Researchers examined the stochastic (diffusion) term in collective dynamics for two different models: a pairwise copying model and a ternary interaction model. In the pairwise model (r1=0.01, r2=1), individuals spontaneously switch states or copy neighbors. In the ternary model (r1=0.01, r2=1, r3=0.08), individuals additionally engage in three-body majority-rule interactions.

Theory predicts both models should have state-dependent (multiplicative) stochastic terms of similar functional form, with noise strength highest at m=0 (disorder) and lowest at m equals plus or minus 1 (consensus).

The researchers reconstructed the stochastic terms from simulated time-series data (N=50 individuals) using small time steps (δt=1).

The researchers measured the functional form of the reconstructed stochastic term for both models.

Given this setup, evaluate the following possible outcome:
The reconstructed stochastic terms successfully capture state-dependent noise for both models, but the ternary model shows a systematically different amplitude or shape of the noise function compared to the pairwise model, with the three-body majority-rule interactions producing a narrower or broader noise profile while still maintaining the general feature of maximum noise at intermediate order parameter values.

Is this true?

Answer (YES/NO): NO